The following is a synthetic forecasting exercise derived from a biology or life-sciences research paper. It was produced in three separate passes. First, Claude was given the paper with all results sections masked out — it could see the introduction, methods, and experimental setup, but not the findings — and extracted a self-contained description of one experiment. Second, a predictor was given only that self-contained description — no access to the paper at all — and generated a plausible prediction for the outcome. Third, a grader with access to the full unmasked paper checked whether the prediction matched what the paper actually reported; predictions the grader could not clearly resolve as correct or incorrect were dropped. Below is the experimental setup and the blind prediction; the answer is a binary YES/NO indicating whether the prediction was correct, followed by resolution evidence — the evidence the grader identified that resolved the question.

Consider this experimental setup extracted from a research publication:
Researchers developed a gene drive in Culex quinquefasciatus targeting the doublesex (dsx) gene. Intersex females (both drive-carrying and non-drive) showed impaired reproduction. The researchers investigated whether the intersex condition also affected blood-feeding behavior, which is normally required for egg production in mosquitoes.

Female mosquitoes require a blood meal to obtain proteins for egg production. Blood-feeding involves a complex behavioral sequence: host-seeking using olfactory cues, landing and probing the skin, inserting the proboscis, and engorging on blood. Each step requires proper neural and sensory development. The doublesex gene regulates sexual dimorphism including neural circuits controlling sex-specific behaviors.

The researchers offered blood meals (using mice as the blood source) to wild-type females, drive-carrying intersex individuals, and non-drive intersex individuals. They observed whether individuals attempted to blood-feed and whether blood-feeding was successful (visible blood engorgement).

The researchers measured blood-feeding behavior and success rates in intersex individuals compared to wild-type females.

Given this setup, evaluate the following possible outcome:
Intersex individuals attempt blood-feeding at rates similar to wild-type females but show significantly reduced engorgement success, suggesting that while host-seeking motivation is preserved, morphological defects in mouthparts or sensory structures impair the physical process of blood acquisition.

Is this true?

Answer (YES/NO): NO